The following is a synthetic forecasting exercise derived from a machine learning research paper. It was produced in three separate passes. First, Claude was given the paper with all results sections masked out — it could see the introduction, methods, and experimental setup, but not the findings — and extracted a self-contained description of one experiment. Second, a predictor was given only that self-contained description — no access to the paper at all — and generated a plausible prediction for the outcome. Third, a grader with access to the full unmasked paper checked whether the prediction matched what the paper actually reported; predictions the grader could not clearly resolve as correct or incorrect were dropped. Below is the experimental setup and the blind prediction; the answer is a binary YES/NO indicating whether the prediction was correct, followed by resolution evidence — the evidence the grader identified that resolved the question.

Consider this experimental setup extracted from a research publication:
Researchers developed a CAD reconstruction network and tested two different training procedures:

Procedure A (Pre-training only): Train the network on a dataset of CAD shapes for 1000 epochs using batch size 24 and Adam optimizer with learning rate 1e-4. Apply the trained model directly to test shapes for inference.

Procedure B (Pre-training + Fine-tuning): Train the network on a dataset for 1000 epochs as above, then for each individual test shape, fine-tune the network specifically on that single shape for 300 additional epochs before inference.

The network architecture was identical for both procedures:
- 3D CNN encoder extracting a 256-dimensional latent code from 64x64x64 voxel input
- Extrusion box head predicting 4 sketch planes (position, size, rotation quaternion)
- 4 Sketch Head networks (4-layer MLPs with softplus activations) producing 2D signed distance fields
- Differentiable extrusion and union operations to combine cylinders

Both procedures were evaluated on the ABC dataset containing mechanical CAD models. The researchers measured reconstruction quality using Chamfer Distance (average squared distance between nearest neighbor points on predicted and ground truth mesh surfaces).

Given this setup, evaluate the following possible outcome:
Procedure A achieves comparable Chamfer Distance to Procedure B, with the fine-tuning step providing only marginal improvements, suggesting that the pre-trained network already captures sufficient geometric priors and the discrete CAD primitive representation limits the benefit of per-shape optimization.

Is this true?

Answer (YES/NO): NO